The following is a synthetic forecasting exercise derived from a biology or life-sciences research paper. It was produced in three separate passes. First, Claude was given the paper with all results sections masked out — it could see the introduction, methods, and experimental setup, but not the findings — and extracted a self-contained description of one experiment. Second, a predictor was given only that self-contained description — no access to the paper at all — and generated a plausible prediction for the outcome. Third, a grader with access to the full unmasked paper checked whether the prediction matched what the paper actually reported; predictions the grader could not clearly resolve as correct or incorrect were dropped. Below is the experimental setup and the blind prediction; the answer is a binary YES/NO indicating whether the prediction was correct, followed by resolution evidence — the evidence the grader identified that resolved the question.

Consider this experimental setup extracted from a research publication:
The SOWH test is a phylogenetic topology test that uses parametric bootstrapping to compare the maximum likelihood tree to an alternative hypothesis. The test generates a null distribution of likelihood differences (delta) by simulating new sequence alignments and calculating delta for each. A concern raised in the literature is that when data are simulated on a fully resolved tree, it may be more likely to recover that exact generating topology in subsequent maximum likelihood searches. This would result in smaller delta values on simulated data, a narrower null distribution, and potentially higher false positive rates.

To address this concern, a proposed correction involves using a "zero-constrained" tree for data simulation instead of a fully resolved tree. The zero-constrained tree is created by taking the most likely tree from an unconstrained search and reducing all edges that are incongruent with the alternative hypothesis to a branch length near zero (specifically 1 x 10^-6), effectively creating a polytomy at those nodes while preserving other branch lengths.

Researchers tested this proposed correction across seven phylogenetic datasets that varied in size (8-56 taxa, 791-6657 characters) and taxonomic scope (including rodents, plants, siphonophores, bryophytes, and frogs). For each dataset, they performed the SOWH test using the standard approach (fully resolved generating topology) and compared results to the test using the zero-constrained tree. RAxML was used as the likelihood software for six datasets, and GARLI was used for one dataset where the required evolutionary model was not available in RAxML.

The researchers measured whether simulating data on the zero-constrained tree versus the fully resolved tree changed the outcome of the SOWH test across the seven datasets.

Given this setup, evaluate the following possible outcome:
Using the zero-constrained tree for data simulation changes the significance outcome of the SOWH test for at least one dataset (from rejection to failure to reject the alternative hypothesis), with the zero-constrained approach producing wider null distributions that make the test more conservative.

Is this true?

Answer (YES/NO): YES